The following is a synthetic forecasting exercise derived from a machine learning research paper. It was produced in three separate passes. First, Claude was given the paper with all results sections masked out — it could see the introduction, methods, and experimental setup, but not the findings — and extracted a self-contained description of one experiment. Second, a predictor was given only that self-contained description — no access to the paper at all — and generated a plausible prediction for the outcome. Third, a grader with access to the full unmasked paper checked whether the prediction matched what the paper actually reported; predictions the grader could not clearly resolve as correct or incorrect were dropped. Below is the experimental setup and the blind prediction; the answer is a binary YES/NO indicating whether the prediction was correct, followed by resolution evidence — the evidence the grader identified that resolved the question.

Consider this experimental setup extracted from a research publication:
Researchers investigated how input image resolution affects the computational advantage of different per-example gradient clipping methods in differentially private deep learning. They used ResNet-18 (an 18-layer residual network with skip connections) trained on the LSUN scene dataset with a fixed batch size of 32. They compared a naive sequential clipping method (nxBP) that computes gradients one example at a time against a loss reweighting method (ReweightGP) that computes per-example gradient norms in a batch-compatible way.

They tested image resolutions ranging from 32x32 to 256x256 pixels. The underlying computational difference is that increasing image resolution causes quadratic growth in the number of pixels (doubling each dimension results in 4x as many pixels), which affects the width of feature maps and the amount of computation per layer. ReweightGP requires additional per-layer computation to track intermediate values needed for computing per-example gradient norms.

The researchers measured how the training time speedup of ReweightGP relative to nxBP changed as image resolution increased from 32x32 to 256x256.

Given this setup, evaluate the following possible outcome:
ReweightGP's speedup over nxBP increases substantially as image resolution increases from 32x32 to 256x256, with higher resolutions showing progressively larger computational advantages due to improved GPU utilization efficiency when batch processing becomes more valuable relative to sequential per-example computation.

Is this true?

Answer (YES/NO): NO